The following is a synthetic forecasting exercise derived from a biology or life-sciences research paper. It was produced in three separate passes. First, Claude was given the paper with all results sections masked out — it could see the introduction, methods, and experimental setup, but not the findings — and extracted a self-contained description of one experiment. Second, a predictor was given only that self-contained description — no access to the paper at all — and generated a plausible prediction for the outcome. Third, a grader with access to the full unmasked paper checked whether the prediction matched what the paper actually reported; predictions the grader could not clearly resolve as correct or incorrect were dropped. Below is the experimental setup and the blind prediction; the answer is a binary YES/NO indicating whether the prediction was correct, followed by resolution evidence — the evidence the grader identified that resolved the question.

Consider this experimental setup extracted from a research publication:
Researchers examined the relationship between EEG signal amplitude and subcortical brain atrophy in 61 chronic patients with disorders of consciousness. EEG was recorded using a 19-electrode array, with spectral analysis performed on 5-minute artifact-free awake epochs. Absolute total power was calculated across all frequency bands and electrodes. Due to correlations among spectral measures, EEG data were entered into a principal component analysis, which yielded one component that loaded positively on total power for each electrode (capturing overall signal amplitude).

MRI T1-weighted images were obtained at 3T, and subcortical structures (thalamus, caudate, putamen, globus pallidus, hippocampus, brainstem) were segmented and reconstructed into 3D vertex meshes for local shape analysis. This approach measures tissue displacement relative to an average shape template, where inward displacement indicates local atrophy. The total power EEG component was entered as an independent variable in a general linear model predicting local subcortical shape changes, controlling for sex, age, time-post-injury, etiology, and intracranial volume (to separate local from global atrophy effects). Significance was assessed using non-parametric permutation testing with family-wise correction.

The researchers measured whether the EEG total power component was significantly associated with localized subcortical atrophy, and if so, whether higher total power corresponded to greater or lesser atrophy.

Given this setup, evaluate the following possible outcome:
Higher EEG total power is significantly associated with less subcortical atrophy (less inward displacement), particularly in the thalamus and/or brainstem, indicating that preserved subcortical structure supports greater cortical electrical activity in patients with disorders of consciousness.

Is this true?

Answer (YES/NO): YES